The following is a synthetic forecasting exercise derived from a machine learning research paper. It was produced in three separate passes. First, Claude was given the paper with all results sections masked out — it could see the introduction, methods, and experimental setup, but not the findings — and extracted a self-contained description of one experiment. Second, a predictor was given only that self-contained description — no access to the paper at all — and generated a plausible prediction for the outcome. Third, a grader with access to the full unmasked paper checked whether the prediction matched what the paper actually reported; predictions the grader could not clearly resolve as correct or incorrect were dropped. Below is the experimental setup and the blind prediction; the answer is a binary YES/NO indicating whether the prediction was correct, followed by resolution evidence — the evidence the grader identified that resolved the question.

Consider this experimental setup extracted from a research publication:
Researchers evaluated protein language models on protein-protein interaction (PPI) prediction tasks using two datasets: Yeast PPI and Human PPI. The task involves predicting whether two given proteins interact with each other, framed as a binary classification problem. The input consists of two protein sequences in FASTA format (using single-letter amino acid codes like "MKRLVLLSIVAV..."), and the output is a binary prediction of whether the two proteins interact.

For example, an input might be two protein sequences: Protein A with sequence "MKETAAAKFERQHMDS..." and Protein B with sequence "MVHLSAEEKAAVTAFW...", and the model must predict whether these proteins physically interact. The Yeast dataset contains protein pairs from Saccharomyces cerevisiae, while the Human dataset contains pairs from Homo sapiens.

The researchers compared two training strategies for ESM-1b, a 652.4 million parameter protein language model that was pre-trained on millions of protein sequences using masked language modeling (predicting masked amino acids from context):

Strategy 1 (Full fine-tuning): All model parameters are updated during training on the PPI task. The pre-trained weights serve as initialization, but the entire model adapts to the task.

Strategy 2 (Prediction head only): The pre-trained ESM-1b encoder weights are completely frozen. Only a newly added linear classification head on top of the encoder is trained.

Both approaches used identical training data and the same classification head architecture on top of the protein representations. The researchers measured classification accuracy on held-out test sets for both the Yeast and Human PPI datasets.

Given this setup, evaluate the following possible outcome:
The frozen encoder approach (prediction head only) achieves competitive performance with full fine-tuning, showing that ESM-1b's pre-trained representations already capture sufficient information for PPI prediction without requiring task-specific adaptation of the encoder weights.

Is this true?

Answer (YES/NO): NO